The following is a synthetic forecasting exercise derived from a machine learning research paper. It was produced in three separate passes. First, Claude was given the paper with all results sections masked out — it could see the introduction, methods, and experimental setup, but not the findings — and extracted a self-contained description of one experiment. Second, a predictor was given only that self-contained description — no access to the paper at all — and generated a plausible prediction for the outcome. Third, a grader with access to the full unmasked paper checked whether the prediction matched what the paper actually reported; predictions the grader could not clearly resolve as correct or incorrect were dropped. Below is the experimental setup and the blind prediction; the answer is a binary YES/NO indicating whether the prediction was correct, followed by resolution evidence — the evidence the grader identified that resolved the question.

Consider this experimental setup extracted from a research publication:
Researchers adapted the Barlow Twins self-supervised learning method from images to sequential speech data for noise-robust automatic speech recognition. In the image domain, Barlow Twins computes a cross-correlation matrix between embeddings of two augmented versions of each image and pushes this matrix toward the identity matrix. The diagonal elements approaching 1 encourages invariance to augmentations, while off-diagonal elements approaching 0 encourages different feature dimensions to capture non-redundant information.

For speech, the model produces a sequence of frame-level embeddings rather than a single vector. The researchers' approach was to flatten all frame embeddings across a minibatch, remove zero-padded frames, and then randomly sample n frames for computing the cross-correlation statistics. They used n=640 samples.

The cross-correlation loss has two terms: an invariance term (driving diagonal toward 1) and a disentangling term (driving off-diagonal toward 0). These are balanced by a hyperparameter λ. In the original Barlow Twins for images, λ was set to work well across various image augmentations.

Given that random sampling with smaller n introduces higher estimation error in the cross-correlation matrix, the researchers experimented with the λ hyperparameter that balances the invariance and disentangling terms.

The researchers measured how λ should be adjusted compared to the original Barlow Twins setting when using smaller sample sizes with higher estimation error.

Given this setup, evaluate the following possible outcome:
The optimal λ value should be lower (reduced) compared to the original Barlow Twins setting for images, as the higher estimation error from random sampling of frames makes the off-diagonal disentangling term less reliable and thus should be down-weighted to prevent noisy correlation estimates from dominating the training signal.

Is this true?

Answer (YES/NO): YES